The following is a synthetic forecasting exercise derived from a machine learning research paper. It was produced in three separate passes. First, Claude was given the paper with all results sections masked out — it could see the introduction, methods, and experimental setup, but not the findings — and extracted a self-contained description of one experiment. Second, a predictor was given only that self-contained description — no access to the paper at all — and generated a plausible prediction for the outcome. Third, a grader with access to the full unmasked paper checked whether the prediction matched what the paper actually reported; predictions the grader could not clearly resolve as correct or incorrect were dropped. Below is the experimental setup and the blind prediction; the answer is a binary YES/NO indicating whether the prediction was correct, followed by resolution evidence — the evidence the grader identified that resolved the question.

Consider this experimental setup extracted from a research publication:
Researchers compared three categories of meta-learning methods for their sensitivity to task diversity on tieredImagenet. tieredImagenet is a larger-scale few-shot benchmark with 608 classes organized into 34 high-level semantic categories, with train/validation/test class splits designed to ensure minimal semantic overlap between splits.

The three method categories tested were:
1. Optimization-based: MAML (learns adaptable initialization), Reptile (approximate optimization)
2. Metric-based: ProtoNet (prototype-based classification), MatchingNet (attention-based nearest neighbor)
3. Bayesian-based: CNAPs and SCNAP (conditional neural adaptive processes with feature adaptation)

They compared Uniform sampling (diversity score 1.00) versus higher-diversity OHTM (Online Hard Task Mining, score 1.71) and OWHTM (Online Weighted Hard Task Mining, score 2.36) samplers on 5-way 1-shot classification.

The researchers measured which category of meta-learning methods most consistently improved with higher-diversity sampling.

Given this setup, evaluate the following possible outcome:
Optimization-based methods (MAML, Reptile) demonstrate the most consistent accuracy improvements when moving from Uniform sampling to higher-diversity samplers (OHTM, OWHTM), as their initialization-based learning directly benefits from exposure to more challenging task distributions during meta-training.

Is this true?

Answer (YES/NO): NO